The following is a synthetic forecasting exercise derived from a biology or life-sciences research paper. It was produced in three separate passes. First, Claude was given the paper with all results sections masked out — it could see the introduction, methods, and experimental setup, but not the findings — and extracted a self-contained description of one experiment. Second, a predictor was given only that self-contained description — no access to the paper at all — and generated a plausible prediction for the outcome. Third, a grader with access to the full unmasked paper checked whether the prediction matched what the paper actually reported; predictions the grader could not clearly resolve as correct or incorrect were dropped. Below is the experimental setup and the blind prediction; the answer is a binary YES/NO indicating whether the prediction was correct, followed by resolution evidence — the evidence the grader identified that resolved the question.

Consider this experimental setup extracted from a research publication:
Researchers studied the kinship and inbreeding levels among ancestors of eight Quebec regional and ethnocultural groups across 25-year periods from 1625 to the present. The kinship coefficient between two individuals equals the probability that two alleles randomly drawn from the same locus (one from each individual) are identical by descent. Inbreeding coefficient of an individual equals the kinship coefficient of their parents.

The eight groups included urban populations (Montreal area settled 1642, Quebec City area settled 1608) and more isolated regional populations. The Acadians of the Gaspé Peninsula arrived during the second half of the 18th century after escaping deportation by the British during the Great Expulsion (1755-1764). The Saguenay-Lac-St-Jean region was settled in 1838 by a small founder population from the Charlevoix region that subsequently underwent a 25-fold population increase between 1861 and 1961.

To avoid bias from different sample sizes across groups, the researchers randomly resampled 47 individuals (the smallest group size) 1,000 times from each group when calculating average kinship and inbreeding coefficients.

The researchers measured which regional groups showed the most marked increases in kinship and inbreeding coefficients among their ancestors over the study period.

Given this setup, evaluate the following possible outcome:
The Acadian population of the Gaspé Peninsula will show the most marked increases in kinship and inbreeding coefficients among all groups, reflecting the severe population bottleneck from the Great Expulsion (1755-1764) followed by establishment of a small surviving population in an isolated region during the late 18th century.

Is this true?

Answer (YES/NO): NO